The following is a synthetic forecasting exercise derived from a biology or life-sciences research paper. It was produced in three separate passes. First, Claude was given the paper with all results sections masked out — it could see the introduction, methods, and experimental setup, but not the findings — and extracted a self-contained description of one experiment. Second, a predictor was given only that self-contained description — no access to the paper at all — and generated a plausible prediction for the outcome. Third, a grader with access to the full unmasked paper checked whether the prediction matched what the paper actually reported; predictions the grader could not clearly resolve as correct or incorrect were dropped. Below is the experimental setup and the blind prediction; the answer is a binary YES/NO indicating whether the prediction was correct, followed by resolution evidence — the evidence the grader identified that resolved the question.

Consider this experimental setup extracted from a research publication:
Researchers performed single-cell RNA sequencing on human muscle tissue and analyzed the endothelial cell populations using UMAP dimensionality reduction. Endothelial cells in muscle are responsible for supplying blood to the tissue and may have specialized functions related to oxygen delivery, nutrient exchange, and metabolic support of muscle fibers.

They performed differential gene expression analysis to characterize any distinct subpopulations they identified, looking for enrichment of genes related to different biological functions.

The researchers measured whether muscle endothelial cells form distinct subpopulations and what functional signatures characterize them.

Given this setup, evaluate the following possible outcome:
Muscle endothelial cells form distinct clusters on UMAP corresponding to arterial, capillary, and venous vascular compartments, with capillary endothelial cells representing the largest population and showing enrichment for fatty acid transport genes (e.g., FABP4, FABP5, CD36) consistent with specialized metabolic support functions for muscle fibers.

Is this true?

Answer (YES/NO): NO